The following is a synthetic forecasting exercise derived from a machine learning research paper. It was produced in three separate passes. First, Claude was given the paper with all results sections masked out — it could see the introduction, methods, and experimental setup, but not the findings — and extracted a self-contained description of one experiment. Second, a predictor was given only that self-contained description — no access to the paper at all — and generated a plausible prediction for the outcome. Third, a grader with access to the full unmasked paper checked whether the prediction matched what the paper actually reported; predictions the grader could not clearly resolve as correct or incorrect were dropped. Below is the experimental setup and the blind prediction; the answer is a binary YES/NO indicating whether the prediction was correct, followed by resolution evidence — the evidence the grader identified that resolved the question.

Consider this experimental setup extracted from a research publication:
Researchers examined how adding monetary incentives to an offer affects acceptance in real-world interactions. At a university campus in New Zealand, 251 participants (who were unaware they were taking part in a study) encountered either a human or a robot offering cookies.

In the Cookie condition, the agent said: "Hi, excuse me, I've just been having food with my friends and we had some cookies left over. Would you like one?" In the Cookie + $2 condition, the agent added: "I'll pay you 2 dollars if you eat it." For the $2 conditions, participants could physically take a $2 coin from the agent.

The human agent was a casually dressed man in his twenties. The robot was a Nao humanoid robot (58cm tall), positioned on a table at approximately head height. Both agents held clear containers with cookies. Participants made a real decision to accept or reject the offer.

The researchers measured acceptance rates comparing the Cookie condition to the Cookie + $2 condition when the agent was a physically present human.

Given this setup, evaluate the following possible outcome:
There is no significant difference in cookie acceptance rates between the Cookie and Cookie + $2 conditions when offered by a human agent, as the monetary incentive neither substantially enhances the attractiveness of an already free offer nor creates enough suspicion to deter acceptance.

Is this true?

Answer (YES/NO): NO